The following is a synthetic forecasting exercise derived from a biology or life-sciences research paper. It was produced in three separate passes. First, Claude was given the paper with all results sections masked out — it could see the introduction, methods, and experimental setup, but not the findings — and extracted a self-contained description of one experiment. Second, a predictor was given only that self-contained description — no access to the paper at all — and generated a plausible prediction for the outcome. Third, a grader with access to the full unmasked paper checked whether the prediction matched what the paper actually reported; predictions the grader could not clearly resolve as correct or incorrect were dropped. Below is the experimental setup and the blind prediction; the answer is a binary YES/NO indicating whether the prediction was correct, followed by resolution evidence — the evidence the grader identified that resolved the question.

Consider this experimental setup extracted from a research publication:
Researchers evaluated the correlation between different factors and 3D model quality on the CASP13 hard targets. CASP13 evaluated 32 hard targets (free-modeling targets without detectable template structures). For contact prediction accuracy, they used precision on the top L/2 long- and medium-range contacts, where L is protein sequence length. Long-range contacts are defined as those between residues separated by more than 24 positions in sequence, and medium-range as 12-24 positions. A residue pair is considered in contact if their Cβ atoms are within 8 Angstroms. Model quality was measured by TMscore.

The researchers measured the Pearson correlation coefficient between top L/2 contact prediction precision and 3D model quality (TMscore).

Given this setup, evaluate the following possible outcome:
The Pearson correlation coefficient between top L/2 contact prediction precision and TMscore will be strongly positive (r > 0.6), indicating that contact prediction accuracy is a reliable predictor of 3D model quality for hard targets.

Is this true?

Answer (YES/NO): YES